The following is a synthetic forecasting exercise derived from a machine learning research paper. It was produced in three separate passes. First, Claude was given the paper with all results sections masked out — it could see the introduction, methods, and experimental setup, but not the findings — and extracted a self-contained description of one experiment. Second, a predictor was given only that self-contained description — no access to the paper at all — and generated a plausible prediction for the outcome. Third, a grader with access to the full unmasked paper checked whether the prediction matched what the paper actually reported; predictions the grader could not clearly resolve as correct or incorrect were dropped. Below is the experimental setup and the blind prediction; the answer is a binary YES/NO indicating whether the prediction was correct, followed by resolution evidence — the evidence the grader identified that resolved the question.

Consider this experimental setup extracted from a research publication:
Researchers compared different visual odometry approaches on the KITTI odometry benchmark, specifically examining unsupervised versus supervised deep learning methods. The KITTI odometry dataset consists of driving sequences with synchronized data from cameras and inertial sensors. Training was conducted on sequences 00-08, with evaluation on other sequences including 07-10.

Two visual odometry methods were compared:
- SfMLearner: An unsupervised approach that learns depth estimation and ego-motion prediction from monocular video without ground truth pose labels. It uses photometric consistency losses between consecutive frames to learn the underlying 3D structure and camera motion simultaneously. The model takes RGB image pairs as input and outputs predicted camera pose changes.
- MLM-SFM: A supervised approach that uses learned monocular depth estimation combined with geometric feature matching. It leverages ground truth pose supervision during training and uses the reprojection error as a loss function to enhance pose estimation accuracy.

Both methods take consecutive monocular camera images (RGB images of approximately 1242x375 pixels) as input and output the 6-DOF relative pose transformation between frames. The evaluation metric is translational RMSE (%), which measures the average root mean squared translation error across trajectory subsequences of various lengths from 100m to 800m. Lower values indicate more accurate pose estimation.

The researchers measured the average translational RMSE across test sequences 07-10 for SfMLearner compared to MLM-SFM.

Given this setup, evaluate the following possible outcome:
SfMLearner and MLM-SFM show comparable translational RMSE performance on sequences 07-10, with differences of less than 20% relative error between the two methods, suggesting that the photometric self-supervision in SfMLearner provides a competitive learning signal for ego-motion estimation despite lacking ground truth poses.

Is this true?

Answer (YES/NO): NO